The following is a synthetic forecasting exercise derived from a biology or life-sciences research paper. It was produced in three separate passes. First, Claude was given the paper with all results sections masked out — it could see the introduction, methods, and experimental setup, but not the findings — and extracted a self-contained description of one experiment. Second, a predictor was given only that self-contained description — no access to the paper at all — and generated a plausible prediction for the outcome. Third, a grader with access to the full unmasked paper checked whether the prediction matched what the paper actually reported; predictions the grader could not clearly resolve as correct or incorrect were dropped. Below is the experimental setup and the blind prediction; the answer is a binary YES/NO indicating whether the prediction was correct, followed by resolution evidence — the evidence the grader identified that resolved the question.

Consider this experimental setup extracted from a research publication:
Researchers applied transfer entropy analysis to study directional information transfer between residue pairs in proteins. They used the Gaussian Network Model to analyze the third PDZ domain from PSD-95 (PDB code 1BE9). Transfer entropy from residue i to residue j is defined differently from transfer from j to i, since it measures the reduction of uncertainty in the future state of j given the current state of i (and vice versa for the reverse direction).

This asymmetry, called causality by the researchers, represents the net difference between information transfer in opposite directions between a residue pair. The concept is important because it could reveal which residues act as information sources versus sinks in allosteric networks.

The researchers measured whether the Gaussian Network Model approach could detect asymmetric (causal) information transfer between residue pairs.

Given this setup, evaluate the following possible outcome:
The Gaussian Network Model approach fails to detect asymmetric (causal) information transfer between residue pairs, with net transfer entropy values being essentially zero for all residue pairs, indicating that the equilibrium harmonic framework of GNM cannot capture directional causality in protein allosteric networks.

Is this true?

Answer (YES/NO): NO